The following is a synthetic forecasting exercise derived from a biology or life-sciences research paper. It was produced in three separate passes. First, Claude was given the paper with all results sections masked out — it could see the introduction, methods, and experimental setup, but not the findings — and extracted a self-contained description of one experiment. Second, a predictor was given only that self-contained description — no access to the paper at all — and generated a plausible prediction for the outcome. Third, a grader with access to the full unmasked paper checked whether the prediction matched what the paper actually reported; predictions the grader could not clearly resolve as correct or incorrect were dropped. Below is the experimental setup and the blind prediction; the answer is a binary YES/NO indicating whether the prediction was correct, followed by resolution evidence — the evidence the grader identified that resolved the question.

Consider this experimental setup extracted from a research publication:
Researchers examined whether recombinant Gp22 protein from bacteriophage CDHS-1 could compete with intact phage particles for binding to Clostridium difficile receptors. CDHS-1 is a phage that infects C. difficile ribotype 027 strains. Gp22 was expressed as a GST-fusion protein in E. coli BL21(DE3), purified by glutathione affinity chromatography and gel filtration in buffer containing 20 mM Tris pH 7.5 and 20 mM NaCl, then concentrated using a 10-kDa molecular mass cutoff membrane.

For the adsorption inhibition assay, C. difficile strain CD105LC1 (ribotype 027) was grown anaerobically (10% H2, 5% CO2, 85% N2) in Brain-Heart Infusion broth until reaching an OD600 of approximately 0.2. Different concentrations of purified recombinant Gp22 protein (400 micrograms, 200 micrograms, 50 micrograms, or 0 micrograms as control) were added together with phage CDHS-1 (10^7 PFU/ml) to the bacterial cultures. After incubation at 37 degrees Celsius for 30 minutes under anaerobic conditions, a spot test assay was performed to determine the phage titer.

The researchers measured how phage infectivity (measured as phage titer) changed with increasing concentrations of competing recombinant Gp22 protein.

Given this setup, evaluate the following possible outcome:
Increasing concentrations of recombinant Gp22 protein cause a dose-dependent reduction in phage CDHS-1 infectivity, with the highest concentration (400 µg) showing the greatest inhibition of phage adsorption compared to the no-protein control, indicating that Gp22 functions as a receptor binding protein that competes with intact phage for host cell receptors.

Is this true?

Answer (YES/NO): YES